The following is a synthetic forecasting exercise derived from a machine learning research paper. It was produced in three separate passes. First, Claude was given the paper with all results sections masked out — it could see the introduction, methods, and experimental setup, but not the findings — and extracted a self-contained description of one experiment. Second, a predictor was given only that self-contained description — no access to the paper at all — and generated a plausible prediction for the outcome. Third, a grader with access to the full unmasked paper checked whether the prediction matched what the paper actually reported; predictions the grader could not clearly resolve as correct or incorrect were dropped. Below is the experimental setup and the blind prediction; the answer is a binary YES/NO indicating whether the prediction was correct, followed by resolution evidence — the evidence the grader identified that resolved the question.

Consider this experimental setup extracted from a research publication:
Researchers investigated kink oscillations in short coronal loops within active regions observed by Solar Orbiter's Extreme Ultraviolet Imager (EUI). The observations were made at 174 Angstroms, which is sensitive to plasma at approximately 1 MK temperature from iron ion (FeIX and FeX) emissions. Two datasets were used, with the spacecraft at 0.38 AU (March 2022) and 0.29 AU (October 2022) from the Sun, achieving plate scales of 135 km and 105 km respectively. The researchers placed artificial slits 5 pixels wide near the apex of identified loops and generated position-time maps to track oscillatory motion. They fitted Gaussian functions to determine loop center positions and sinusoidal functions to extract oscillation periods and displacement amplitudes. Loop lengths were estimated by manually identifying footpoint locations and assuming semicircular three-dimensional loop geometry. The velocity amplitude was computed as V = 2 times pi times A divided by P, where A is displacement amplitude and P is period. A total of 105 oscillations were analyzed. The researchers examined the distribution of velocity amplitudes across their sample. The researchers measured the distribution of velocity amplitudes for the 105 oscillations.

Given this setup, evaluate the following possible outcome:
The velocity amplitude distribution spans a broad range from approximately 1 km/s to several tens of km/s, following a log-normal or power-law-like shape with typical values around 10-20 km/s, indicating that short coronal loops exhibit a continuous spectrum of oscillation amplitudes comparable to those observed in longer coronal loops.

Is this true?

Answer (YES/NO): NO